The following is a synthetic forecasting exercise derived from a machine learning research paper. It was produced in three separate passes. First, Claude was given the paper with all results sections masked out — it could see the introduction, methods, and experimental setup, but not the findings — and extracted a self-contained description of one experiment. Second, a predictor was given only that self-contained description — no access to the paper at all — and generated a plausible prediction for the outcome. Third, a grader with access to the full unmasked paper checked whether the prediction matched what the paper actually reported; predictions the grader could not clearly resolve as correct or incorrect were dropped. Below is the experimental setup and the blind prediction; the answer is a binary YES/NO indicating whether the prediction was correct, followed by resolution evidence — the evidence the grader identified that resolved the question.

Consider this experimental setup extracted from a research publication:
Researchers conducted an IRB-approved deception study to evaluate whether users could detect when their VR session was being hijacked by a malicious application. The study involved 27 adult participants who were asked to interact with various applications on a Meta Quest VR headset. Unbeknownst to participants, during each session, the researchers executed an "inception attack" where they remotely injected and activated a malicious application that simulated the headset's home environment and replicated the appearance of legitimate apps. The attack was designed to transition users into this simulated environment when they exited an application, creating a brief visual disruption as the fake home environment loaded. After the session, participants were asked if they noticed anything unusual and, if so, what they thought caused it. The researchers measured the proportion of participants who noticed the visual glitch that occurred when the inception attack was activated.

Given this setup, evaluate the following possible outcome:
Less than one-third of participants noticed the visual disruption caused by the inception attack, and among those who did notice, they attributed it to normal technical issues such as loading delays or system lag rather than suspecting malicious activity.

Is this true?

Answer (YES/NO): NO